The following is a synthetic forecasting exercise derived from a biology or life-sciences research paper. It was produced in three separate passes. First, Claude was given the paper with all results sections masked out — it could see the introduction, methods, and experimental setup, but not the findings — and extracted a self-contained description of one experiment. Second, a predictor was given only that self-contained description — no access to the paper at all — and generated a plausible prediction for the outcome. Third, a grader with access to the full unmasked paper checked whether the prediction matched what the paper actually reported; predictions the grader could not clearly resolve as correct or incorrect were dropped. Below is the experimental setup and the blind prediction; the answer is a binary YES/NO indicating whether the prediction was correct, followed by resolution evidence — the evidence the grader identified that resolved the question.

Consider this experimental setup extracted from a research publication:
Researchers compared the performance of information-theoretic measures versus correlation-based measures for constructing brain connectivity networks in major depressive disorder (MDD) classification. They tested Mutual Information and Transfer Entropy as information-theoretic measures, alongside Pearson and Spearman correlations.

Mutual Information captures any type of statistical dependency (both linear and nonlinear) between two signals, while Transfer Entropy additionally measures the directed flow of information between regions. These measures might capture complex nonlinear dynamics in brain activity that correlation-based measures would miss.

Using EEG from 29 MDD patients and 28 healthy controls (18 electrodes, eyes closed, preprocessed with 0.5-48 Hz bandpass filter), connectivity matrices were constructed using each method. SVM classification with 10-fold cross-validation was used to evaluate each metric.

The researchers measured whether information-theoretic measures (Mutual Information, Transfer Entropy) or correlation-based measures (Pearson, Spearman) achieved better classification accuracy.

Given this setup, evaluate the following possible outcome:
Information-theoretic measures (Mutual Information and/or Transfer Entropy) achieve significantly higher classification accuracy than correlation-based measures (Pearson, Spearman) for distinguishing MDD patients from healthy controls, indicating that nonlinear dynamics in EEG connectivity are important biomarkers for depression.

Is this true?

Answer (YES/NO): NO